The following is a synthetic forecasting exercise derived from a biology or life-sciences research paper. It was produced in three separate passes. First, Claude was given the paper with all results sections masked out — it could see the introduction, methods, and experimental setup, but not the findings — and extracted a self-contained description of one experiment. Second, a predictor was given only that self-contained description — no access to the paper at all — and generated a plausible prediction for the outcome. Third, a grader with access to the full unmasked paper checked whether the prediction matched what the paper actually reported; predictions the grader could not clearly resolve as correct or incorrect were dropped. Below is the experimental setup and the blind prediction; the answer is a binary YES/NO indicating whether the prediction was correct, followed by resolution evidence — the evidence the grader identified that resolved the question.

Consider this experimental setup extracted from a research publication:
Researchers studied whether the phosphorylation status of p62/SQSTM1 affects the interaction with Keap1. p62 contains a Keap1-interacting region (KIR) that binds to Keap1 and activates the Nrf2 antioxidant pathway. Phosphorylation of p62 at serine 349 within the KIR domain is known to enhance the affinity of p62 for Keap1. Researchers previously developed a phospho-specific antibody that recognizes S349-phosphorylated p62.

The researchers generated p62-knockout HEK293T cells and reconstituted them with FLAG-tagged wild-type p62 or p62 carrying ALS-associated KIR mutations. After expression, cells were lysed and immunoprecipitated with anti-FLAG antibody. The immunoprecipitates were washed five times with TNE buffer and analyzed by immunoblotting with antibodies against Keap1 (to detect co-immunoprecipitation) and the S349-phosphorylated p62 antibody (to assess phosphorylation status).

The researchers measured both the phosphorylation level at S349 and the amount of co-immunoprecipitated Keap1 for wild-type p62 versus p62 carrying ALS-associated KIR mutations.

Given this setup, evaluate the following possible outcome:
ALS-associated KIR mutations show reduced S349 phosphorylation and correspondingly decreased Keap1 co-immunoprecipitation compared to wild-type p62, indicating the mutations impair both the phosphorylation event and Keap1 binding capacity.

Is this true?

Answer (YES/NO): NO